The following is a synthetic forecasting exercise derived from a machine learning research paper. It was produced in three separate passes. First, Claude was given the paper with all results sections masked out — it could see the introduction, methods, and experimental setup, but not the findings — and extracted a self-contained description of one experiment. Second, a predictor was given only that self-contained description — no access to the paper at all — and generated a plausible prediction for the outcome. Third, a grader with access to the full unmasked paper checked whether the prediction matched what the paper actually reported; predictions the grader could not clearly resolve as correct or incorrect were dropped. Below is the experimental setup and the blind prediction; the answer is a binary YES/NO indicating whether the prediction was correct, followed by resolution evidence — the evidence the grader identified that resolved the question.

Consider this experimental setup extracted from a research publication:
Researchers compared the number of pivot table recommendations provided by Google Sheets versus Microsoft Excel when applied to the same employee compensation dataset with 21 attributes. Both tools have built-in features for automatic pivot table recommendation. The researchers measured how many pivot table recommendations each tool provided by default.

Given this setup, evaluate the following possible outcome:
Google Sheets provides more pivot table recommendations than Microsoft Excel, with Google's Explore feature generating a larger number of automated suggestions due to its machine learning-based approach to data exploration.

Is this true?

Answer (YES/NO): NO